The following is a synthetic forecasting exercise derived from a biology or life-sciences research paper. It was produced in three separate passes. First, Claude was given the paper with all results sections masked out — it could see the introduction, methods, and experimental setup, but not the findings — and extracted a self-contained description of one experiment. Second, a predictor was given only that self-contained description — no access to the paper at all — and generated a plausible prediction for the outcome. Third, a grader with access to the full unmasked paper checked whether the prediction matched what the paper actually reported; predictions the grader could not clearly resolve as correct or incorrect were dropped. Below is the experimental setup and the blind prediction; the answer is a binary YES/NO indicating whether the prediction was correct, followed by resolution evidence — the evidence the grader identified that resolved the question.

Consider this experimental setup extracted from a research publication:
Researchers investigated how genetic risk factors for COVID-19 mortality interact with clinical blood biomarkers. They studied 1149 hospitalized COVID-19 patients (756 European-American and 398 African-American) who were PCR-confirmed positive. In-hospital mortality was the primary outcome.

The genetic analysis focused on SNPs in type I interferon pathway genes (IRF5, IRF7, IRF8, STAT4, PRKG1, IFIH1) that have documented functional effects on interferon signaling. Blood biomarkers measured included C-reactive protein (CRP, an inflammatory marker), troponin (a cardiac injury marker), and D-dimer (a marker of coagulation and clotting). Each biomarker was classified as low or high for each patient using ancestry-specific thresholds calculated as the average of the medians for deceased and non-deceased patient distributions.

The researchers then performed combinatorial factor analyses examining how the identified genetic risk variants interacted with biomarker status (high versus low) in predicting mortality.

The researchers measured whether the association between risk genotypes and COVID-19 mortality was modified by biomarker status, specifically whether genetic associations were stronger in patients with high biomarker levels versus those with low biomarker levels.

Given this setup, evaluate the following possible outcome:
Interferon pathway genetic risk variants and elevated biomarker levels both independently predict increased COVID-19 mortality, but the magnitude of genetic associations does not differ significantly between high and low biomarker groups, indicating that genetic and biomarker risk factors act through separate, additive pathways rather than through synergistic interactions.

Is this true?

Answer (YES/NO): NO